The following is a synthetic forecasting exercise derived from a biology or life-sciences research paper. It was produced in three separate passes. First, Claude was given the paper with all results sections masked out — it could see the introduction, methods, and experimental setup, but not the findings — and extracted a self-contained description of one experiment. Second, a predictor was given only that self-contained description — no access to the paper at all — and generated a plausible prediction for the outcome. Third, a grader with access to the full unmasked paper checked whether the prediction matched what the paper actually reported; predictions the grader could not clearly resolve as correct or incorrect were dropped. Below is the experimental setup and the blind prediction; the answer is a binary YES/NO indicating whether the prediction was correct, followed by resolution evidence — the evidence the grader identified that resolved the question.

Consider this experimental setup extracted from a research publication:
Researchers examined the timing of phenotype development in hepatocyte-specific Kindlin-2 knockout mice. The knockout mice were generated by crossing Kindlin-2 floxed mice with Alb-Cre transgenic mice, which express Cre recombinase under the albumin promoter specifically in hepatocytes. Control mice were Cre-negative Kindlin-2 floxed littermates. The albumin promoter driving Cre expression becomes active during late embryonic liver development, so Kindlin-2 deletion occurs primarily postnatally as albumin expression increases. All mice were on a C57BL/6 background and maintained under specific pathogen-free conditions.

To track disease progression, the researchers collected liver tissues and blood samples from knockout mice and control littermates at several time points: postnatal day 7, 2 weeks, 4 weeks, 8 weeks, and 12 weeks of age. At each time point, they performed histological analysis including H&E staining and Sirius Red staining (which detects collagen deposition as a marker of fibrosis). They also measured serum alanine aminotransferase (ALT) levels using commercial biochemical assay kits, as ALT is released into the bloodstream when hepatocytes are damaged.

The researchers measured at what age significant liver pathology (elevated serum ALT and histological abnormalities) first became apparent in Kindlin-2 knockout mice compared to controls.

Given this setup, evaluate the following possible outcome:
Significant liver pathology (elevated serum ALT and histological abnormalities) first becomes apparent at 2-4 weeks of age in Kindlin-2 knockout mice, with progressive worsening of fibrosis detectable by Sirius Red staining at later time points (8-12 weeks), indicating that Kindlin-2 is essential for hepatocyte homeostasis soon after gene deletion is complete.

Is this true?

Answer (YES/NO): NO